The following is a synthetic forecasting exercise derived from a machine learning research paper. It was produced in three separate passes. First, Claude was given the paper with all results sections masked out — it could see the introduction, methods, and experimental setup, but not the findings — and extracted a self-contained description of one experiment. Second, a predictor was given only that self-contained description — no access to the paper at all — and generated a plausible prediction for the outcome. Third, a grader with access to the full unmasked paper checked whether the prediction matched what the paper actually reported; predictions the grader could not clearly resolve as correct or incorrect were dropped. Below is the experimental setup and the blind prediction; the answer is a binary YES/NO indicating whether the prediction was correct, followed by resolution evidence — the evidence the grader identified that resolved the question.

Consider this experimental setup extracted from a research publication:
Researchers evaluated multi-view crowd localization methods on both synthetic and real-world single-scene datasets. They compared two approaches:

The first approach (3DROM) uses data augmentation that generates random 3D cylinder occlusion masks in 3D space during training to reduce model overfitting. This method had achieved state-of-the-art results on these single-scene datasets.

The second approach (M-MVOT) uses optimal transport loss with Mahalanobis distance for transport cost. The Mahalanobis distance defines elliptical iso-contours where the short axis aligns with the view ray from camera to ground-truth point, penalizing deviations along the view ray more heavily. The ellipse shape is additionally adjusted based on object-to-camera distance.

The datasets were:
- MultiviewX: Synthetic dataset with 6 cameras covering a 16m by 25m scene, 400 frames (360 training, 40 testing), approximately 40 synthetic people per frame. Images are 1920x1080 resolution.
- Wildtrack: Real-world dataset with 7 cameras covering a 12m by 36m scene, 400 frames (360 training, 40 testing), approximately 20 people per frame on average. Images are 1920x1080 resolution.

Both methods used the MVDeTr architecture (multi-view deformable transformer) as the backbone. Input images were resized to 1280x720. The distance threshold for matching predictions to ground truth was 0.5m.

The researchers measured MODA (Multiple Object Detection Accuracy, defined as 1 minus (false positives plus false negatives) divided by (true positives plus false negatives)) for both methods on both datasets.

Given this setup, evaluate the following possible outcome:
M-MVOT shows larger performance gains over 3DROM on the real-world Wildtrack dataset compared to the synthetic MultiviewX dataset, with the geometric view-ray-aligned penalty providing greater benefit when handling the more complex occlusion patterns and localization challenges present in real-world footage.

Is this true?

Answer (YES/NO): NO